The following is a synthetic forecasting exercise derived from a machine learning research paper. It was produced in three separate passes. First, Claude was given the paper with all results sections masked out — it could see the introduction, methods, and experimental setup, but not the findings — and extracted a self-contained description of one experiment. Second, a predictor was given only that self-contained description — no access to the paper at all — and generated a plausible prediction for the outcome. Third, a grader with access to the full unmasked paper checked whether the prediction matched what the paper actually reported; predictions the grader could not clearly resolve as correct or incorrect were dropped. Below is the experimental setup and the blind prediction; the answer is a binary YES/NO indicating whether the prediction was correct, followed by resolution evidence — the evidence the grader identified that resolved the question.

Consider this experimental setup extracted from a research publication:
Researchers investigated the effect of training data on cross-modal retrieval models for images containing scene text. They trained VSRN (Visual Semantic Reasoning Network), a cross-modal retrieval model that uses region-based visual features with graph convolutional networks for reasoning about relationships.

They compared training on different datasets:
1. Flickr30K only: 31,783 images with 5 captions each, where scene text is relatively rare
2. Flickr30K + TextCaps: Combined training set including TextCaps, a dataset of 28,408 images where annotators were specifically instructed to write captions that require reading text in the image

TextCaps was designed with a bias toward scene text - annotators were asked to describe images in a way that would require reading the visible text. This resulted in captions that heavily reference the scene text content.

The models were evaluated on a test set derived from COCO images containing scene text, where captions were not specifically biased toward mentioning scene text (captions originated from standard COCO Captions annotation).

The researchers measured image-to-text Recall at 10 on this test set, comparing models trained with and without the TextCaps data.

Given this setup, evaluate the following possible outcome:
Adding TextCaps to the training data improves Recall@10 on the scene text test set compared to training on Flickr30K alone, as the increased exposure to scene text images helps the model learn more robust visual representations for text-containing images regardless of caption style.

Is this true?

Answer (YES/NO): YES